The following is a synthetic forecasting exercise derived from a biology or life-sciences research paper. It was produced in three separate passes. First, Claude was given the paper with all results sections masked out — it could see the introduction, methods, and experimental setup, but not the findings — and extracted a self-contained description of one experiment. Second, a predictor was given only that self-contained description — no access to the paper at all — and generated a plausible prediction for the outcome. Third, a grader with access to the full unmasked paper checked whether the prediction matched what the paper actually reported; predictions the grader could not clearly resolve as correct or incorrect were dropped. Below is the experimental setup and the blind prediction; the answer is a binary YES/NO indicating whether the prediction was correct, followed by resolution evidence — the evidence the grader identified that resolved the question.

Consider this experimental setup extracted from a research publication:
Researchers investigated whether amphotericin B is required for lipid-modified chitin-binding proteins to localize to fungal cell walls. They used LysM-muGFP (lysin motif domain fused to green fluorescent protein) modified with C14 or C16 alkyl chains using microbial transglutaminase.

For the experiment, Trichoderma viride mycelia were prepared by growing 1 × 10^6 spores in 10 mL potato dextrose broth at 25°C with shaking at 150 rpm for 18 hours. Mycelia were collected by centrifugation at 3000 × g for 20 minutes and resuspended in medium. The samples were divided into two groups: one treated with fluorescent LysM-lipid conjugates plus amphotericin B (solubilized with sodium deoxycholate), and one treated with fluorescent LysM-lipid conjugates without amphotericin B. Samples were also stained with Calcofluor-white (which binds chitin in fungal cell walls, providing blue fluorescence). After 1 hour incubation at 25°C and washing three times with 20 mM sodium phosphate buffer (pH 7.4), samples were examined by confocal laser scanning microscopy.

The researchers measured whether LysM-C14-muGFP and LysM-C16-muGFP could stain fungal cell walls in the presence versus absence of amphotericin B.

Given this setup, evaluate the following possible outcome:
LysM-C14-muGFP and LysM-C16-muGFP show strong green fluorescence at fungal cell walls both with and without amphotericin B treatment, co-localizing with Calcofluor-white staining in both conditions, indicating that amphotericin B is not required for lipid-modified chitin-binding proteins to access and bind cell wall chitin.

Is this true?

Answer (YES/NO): NO